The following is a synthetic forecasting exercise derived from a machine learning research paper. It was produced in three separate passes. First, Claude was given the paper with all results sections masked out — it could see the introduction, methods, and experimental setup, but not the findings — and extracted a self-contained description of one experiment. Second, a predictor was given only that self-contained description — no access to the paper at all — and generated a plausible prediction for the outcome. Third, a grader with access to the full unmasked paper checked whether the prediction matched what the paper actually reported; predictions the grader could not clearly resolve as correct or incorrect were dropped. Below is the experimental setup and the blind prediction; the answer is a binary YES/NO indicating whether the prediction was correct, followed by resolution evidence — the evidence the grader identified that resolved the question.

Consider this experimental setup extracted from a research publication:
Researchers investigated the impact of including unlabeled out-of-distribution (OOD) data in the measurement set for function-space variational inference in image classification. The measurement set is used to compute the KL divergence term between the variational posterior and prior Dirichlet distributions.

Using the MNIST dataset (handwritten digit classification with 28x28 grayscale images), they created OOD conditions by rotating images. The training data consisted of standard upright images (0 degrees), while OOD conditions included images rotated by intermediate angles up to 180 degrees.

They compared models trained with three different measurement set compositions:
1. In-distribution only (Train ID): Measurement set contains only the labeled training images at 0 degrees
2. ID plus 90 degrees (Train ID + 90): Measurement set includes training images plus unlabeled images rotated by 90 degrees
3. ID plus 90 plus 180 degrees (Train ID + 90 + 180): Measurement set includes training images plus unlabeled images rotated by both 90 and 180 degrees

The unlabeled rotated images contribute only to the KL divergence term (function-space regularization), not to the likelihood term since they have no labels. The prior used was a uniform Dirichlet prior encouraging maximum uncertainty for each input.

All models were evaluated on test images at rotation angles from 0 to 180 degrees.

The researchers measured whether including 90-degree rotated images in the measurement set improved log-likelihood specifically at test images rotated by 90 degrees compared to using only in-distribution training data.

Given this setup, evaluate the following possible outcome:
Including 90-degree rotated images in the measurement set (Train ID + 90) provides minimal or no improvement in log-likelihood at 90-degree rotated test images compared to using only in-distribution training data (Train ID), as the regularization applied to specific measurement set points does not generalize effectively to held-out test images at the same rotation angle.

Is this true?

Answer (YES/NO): NO